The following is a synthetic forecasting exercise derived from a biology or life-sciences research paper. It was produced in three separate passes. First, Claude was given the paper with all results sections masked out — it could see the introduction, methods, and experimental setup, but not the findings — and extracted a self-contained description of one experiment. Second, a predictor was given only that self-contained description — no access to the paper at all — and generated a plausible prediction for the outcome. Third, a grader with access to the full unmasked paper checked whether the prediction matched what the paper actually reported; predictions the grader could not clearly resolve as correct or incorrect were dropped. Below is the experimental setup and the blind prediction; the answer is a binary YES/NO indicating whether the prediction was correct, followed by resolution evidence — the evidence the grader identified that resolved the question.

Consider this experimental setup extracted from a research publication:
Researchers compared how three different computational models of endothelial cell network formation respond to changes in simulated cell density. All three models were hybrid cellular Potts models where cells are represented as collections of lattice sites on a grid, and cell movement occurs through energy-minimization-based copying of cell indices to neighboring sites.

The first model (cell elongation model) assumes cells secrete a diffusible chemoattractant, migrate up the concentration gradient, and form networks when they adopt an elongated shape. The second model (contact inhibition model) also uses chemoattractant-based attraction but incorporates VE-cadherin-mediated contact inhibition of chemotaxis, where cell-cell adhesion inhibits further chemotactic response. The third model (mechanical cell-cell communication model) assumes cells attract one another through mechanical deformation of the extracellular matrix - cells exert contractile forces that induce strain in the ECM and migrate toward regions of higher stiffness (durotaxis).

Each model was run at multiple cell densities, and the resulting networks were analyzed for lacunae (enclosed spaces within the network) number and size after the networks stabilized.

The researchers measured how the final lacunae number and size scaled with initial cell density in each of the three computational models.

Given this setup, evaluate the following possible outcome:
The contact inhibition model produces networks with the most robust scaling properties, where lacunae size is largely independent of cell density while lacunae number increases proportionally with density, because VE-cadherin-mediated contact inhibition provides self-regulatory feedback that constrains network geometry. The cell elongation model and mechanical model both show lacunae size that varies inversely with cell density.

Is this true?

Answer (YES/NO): NO